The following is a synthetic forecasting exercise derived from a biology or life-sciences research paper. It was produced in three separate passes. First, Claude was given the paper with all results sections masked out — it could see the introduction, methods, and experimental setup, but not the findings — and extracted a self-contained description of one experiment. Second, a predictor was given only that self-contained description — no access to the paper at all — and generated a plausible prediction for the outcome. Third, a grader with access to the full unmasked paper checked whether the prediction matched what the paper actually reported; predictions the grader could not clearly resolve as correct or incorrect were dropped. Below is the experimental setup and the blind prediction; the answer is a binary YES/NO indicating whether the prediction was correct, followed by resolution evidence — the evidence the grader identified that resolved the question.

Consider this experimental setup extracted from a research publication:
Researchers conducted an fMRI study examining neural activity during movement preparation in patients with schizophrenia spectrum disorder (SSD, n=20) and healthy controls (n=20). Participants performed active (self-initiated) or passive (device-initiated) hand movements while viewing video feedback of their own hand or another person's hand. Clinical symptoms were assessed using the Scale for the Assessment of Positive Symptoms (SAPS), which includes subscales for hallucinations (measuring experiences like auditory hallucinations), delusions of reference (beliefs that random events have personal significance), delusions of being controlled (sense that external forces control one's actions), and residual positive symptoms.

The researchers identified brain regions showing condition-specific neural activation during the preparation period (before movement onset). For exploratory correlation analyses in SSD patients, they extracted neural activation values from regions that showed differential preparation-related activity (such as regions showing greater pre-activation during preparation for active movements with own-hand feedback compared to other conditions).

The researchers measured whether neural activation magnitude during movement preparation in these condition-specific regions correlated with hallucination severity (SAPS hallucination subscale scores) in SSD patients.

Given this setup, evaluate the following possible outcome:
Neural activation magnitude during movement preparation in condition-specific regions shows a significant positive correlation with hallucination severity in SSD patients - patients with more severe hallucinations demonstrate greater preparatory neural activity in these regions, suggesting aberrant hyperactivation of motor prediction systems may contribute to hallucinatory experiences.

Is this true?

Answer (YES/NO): NO